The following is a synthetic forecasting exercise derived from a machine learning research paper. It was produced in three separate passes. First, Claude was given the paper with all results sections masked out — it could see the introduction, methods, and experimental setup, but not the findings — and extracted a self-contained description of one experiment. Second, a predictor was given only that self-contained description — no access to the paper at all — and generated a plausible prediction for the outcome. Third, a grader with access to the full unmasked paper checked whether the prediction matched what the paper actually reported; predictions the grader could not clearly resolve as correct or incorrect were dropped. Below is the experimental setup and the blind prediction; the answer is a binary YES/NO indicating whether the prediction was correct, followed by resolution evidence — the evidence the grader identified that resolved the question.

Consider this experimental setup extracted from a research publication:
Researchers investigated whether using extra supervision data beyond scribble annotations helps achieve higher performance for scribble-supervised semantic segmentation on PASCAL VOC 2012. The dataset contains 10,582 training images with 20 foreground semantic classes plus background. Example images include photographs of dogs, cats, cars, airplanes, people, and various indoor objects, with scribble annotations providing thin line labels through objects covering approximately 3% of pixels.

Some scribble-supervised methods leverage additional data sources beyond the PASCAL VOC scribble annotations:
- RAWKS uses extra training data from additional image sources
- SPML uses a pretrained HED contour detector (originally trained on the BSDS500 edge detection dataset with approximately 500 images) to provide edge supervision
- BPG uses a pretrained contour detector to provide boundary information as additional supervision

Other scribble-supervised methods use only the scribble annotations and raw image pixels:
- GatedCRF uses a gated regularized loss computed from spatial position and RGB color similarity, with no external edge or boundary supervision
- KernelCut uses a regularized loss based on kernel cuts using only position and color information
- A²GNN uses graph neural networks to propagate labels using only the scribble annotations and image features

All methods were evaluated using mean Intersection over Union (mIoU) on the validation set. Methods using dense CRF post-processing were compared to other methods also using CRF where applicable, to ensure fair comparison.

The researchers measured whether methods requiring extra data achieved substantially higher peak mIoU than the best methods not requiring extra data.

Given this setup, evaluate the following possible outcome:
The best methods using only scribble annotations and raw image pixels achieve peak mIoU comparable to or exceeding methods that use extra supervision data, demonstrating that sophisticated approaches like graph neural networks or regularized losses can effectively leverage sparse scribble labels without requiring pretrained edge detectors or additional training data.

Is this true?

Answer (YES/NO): YES